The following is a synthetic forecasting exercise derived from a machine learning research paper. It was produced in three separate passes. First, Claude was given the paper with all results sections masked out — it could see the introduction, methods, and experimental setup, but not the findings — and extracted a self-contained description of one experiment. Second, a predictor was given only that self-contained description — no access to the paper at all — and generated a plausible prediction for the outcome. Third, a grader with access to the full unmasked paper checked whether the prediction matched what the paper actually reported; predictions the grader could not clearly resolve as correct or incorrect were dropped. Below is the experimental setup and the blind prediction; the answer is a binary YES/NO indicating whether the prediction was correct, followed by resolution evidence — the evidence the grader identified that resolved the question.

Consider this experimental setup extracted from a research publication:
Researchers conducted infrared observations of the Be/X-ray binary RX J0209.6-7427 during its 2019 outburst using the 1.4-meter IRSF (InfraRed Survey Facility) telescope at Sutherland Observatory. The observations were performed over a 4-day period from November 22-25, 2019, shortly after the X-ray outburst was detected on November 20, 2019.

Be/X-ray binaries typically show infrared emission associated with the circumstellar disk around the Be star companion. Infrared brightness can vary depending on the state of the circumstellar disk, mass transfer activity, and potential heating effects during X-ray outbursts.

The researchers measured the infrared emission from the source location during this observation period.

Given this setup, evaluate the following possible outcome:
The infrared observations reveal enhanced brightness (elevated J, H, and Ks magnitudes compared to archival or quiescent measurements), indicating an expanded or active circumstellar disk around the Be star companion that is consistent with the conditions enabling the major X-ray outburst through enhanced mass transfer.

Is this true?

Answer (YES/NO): YES